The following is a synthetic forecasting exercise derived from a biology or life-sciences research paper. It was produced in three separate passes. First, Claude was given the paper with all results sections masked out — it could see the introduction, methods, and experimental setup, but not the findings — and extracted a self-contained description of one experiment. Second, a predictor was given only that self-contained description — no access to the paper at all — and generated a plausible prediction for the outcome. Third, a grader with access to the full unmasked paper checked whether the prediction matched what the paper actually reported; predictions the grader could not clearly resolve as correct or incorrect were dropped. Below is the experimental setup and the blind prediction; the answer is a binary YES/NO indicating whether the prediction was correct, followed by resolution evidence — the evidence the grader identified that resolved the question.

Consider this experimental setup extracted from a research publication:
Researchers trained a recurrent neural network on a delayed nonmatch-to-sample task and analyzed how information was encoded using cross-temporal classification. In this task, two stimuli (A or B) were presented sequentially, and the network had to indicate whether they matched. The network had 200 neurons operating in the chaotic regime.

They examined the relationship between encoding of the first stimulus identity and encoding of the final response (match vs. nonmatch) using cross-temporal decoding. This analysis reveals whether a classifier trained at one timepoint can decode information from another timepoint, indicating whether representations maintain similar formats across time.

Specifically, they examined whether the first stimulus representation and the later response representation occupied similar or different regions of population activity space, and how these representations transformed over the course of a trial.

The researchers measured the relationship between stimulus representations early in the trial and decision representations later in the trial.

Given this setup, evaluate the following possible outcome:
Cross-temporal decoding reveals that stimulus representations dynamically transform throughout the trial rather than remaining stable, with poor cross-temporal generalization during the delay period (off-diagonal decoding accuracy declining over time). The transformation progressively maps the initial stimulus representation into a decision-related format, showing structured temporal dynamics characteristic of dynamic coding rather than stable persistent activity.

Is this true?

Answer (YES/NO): YES